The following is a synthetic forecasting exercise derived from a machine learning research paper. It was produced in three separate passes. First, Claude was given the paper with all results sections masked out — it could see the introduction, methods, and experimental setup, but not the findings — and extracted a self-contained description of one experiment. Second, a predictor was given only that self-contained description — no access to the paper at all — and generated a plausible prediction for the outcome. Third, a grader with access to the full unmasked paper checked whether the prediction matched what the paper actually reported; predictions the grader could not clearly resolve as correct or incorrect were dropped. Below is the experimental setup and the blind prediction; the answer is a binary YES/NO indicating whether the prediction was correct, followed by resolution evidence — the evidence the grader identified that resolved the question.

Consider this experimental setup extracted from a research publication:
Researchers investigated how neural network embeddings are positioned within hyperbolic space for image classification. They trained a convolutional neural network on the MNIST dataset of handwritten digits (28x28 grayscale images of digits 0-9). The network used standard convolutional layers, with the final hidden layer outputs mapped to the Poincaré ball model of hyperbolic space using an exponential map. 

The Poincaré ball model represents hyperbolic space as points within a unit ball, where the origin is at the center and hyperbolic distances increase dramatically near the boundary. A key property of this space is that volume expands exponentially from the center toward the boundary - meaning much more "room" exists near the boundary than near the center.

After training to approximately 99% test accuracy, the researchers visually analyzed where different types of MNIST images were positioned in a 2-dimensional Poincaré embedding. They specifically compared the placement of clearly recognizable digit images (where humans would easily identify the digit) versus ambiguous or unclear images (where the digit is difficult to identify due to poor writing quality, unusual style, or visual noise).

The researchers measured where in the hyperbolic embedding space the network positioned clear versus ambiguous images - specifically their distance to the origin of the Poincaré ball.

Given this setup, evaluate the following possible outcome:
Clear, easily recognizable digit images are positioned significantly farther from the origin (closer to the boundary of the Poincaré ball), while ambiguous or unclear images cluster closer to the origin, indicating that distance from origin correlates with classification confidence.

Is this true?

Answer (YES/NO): YES